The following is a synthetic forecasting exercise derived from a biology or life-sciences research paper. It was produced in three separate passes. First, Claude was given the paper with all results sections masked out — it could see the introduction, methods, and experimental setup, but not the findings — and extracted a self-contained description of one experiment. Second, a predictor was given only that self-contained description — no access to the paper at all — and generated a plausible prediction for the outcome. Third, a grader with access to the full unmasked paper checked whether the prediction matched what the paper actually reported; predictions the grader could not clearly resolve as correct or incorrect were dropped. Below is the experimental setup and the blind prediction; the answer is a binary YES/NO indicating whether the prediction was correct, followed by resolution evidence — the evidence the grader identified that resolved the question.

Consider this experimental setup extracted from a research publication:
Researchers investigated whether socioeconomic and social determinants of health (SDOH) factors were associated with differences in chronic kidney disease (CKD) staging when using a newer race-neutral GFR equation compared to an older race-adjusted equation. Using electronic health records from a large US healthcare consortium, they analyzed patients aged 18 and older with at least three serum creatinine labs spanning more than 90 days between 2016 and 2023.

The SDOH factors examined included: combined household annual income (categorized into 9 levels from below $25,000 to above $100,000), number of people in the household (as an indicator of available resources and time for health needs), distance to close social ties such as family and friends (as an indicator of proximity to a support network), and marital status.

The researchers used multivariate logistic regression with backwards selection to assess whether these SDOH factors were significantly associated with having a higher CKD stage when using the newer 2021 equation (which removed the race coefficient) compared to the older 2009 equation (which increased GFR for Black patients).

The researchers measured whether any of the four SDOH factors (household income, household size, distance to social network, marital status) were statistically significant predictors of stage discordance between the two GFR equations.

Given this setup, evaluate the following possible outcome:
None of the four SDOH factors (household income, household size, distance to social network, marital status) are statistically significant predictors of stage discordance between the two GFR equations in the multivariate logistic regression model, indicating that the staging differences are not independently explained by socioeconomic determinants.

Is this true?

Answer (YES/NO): YES